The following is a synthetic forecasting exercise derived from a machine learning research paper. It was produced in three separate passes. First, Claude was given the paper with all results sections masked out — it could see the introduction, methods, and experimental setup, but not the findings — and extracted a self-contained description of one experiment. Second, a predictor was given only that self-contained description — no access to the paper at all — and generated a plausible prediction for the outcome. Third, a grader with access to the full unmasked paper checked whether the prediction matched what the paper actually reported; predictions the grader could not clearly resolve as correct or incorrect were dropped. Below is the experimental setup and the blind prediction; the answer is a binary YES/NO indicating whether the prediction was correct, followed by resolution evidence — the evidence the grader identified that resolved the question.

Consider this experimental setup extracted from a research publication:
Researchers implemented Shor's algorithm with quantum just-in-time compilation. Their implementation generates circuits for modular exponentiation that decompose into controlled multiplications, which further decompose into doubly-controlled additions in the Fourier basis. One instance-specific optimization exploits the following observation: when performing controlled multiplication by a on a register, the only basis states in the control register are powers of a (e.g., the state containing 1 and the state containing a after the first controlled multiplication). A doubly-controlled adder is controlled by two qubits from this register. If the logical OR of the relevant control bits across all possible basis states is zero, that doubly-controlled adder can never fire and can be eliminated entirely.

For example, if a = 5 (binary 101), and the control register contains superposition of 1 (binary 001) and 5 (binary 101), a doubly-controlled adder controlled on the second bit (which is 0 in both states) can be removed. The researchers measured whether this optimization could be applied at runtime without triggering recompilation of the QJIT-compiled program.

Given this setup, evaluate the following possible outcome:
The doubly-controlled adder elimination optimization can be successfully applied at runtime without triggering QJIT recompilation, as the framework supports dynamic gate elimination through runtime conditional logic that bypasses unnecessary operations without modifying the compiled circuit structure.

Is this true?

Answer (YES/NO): YES